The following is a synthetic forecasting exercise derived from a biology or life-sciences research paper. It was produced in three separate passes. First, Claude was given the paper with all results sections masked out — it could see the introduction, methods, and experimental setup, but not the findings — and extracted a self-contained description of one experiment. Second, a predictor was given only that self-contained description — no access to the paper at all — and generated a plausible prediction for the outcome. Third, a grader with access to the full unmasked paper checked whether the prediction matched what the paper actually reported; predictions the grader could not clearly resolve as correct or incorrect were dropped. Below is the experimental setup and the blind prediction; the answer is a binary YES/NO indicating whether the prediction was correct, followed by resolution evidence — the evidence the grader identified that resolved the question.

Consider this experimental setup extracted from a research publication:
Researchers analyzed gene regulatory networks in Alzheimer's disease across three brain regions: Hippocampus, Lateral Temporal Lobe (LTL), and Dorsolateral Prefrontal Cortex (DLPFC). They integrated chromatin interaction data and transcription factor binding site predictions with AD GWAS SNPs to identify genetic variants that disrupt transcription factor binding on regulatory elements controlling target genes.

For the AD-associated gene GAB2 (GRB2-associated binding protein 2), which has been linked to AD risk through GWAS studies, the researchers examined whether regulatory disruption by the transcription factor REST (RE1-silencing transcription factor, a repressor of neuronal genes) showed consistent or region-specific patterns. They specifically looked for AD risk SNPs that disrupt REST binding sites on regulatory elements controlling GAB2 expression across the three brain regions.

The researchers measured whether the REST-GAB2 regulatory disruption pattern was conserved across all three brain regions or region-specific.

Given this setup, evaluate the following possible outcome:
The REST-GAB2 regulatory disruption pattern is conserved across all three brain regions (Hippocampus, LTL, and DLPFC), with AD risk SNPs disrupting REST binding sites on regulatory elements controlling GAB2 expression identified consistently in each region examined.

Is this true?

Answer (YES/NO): NO